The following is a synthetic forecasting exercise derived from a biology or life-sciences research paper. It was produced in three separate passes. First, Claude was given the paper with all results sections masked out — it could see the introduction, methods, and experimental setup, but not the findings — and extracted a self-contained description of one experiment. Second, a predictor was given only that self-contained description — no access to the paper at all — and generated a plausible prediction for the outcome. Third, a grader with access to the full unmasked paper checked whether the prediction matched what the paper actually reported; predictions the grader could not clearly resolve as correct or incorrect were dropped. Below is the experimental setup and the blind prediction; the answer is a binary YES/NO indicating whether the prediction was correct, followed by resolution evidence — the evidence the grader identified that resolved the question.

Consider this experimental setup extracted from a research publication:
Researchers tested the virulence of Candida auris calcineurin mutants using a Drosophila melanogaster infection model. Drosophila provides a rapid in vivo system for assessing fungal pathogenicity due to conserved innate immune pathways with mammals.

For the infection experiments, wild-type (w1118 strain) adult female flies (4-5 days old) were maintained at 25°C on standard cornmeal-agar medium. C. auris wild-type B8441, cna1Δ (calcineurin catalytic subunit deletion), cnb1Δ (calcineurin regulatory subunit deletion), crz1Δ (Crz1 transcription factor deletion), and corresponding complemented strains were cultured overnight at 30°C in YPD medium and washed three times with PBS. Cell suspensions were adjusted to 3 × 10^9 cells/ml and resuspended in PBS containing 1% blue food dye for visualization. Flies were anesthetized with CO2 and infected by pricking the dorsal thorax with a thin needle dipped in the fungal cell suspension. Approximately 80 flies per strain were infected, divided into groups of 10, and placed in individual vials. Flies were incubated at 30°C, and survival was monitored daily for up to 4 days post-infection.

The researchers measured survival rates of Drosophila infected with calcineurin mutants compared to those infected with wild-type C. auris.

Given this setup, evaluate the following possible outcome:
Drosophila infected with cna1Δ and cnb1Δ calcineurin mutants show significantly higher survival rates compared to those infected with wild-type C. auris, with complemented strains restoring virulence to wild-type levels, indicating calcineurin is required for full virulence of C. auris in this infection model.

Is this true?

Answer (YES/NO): NO